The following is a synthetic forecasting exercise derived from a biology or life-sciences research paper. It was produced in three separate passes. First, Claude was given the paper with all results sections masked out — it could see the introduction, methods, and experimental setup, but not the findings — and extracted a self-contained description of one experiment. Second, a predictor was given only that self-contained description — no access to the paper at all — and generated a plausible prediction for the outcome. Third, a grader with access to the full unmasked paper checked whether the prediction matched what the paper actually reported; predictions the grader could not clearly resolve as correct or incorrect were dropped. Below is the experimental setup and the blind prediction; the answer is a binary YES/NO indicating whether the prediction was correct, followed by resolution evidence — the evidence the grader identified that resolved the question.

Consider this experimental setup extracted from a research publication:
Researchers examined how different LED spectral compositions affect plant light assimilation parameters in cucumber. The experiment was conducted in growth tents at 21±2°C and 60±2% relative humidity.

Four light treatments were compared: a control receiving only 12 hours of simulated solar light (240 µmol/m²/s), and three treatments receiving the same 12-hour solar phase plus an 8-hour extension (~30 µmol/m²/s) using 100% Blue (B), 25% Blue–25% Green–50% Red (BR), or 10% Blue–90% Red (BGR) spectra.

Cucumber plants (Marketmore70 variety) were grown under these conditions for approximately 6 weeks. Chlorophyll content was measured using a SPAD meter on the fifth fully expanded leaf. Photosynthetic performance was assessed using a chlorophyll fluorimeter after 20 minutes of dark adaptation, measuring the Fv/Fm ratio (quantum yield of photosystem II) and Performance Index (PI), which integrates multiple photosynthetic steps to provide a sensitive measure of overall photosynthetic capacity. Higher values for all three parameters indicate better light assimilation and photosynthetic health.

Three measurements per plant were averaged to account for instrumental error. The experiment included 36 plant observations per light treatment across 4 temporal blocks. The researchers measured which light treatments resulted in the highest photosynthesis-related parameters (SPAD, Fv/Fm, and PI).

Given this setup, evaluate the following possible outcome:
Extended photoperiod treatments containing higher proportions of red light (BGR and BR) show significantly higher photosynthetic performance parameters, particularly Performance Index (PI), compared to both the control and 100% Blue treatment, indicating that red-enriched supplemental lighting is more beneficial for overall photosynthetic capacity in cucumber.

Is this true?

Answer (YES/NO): NO